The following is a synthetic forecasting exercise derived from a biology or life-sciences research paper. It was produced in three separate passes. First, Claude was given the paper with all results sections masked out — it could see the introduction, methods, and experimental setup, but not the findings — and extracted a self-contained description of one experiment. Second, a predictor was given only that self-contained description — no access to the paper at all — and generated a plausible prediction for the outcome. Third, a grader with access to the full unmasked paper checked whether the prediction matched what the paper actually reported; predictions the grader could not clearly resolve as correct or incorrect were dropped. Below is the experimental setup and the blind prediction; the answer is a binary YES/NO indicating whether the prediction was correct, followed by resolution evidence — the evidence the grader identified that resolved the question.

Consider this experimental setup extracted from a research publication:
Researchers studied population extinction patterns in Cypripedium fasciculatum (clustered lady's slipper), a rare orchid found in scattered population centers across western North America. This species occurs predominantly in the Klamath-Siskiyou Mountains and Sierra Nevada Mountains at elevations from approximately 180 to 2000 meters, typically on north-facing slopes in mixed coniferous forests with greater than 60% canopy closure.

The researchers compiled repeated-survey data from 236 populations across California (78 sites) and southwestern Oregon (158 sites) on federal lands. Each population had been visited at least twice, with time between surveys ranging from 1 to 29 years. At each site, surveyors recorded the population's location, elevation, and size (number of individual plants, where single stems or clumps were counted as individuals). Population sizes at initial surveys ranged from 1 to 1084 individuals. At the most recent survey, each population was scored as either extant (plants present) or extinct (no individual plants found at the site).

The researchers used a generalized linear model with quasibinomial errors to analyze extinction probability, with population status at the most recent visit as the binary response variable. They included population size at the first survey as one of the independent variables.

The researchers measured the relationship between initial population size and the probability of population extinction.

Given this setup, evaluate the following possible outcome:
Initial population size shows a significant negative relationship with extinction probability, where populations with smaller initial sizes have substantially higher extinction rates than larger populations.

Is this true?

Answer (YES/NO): YES